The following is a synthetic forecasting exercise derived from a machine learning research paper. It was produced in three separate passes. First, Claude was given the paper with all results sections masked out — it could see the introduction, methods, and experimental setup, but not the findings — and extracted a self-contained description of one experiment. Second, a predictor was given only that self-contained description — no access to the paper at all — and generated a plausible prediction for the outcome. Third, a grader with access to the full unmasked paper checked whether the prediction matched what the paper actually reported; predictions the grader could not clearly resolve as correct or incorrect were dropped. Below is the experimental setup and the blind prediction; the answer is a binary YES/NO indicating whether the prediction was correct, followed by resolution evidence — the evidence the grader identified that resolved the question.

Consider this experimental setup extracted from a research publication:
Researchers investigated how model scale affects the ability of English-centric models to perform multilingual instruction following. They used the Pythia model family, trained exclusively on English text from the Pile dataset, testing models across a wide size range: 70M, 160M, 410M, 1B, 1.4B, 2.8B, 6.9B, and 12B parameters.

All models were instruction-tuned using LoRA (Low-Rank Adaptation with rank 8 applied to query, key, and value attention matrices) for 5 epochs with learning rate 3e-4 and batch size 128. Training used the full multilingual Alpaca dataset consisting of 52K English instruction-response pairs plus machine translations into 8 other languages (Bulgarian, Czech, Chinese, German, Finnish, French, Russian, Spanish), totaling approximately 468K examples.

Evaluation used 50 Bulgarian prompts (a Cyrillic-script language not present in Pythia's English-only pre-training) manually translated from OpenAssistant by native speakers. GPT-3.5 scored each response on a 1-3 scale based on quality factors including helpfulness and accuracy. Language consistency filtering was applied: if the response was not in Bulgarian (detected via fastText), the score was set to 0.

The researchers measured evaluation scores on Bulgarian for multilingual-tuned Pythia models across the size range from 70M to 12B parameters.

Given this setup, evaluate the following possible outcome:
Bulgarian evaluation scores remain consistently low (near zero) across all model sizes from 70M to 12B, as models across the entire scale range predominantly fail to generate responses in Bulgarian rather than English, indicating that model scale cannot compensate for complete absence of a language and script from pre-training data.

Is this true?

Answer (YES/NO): NO